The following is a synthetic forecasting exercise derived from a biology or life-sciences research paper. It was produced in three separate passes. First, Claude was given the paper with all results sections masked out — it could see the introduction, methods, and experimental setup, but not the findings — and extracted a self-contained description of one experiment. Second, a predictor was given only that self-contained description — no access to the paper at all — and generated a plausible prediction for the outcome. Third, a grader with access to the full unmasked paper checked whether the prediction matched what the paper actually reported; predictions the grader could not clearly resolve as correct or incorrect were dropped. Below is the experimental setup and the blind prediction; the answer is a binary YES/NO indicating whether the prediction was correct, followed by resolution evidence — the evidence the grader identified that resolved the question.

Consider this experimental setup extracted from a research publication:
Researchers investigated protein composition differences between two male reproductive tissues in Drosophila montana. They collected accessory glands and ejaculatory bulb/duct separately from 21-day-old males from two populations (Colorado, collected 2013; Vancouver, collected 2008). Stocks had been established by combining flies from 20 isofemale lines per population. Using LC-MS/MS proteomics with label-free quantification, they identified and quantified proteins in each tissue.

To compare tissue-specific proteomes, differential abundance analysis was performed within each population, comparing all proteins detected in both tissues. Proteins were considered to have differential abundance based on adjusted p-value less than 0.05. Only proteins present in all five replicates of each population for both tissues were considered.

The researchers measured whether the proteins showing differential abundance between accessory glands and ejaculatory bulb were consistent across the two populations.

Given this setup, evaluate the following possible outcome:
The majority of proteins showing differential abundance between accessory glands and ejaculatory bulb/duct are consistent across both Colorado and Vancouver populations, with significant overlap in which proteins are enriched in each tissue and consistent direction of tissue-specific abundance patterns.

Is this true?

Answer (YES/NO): YES